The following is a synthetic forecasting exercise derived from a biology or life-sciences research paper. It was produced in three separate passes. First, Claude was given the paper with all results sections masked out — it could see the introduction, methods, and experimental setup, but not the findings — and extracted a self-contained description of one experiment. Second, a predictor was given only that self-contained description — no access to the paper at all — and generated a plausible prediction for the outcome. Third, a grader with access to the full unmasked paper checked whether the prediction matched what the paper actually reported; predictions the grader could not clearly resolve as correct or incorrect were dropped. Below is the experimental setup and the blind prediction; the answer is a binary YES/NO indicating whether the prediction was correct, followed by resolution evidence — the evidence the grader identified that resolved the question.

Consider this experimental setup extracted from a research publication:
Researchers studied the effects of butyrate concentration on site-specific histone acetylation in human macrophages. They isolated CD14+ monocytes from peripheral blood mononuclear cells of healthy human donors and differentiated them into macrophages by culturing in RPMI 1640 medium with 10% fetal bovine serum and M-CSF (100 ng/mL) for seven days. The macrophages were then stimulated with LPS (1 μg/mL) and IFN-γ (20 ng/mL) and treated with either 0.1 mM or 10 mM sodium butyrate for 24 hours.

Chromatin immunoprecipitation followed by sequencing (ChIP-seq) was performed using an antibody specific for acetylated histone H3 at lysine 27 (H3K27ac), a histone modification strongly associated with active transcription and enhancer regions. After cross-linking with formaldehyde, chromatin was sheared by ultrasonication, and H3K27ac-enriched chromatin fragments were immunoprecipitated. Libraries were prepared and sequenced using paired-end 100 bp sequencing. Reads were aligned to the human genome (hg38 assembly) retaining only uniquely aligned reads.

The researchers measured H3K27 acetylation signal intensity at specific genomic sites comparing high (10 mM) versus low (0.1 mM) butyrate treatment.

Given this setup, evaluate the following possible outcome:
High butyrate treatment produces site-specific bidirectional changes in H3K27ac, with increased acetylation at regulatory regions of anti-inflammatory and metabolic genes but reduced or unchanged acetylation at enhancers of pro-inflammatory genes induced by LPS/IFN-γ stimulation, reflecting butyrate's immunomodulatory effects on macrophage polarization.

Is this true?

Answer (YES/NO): NO